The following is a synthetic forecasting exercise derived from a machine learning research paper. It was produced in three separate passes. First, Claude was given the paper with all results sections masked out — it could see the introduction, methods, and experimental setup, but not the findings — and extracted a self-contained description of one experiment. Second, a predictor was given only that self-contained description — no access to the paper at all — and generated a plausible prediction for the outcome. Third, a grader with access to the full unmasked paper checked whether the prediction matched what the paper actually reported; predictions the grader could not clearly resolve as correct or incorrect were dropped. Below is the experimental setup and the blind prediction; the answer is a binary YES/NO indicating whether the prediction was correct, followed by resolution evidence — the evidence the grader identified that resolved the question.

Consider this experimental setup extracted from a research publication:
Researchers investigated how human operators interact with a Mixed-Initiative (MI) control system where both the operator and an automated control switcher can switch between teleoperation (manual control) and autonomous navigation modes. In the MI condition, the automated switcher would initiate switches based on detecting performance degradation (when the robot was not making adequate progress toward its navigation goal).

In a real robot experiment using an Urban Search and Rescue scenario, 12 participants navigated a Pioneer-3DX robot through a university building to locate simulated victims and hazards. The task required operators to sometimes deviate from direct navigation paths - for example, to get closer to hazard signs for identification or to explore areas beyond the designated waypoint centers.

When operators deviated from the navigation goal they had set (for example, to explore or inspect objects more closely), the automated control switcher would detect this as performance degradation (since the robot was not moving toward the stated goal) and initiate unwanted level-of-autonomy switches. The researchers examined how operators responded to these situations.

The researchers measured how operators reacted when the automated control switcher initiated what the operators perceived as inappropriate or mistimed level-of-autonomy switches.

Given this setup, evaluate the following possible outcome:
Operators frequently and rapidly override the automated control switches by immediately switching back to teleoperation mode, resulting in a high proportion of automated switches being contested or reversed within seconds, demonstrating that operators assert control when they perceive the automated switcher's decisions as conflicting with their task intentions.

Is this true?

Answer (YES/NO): YES